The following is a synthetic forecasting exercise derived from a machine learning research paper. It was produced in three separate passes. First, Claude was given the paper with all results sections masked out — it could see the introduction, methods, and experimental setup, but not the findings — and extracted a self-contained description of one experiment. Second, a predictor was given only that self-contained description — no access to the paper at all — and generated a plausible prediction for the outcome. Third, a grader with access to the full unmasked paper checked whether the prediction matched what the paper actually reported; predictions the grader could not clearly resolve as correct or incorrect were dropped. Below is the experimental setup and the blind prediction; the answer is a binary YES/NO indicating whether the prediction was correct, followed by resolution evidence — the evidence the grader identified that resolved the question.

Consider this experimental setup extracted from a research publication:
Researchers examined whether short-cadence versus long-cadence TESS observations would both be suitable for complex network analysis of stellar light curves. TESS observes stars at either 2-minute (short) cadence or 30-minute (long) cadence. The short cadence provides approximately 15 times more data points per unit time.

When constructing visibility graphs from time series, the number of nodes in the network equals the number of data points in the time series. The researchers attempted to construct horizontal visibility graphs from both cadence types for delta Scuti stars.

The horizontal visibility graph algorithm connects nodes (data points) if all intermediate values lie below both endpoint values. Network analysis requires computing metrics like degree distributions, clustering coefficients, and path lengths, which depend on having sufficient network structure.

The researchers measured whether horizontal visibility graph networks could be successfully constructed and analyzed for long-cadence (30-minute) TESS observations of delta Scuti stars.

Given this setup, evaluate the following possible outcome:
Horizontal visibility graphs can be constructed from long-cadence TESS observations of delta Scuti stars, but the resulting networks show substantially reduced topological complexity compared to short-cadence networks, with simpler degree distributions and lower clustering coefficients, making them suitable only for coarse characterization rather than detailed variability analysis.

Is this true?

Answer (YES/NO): NO